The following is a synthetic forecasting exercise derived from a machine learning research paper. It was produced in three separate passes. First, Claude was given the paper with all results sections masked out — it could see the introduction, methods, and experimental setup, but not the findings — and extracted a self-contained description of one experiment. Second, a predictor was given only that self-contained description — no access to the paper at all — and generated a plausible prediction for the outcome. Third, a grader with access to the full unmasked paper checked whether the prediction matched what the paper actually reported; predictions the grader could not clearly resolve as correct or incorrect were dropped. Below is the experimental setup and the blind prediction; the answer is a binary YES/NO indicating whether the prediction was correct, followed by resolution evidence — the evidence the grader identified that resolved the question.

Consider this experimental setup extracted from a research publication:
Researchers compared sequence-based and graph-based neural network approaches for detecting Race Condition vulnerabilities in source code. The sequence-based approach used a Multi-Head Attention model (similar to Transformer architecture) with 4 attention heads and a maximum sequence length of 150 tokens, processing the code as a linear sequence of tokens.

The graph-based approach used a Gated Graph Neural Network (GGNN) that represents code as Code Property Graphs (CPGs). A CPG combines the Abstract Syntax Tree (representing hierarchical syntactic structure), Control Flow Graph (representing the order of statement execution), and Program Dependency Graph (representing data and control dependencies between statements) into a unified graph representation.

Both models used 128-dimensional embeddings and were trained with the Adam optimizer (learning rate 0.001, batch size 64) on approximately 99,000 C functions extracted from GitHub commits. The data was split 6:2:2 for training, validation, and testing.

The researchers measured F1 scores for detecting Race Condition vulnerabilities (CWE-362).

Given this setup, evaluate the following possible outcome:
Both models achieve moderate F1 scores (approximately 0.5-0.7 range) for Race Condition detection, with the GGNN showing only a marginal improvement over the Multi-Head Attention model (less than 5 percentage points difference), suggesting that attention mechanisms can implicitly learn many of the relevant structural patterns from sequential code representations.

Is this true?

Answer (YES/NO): YES